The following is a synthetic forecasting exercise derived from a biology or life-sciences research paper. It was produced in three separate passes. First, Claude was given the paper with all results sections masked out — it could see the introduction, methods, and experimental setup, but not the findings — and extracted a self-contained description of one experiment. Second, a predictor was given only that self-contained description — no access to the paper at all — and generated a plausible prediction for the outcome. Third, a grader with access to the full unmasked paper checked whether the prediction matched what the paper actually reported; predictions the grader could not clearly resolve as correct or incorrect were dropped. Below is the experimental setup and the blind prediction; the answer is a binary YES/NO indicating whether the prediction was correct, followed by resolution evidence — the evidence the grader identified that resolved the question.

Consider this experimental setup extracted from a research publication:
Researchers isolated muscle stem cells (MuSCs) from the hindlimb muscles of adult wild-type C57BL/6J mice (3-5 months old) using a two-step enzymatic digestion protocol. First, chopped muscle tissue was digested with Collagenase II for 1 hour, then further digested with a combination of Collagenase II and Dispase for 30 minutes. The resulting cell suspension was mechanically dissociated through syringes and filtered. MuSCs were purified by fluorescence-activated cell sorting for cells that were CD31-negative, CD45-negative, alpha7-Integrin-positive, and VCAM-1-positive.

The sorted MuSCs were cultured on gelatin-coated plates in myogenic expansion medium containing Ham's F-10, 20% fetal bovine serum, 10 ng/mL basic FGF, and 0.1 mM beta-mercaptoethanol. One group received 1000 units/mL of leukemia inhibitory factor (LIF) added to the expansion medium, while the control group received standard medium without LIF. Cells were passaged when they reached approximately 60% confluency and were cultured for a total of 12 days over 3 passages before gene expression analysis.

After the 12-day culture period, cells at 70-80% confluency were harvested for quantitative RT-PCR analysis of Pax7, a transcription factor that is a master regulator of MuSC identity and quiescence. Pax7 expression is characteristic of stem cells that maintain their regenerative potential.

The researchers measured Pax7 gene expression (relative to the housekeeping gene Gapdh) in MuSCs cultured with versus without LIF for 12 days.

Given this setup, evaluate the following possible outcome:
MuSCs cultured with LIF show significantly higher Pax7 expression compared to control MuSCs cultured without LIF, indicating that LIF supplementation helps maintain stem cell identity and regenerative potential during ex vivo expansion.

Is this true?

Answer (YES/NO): YES